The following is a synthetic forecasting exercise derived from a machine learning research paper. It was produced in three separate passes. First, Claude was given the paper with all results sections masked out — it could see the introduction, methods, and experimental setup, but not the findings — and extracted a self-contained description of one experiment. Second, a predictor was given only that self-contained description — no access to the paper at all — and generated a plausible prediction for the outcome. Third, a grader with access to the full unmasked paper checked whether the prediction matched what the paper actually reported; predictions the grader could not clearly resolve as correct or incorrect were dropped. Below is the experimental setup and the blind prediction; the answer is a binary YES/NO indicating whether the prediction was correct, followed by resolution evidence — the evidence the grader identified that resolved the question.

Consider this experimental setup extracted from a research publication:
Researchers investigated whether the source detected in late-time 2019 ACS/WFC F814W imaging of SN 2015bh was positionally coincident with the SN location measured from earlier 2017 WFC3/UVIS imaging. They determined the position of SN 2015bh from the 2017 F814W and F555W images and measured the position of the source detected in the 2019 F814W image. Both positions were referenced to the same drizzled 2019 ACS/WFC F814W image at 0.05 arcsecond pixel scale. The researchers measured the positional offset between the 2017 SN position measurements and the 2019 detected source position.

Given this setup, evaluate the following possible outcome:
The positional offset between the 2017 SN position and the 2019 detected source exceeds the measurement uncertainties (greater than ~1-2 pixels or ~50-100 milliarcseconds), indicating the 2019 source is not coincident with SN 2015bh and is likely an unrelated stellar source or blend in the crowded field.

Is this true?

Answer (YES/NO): NO